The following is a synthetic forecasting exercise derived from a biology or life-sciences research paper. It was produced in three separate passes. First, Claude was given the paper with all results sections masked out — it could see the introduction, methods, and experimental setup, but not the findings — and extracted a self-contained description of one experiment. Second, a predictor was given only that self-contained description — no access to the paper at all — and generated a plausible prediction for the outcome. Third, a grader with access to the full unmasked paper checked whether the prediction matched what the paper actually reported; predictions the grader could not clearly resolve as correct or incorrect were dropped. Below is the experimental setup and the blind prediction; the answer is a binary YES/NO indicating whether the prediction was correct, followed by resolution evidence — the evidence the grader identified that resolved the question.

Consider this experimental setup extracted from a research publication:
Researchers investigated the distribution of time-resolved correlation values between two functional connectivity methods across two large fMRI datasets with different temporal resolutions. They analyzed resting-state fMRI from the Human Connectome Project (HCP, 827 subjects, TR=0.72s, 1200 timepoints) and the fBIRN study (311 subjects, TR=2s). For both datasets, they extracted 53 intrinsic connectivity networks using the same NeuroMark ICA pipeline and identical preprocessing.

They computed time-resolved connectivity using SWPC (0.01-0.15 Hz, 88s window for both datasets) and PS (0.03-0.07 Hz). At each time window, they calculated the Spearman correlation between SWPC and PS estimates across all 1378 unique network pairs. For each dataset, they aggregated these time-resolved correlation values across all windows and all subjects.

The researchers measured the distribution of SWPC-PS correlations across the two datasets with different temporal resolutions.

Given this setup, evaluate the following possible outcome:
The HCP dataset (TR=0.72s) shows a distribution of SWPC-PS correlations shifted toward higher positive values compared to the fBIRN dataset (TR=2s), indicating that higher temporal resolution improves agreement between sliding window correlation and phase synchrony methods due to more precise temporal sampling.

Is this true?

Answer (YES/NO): NO